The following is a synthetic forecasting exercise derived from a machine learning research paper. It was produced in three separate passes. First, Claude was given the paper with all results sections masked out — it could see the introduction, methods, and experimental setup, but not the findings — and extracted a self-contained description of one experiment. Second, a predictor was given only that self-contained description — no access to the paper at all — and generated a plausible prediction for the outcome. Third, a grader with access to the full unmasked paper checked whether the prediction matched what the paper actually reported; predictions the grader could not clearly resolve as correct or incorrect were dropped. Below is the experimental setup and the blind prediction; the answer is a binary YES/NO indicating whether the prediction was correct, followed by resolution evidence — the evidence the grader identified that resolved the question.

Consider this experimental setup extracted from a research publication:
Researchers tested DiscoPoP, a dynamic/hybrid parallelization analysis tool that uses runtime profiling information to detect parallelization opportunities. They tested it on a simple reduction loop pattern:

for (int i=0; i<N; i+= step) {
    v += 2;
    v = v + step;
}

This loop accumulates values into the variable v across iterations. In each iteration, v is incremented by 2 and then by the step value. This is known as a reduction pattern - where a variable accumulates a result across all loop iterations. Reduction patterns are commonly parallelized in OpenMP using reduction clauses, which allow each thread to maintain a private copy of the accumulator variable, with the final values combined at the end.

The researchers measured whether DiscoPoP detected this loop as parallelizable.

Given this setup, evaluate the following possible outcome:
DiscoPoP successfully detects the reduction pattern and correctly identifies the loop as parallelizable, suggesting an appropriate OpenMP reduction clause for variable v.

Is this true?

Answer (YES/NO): NO